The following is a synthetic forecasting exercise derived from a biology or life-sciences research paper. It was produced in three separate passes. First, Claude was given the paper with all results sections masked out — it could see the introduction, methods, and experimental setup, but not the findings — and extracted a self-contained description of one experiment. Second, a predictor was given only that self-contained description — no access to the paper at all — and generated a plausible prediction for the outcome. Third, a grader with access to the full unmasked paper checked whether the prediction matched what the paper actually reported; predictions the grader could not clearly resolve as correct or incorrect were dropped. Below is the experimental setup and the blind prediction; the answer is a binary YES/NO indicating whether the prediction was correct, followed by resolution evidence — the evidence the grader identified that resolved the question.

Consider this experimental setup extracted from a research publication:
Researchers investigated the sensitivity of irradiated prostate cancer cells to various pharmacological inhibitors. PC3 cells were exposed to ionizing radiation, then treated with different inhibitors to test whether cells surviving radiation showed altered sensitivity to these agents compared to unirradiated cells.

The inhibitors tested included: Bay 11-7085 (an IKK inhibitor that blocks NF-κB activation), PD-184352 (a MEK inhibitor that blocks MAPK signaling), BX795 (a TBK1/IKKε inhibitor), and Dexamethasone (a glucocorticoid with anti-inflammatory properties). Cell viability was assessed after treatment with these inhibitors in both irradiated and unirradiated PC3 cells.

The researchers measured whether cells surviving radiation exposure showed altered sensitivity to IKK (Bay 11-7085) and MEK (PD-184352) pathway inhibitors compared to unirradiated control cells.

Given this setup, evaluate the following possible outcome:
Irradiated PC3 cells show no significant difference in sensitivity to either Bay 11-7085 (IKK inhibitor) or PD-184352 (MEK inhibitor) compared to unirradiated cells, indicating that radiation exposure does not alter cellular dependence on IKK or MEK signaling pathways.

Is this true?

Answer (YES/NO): NO